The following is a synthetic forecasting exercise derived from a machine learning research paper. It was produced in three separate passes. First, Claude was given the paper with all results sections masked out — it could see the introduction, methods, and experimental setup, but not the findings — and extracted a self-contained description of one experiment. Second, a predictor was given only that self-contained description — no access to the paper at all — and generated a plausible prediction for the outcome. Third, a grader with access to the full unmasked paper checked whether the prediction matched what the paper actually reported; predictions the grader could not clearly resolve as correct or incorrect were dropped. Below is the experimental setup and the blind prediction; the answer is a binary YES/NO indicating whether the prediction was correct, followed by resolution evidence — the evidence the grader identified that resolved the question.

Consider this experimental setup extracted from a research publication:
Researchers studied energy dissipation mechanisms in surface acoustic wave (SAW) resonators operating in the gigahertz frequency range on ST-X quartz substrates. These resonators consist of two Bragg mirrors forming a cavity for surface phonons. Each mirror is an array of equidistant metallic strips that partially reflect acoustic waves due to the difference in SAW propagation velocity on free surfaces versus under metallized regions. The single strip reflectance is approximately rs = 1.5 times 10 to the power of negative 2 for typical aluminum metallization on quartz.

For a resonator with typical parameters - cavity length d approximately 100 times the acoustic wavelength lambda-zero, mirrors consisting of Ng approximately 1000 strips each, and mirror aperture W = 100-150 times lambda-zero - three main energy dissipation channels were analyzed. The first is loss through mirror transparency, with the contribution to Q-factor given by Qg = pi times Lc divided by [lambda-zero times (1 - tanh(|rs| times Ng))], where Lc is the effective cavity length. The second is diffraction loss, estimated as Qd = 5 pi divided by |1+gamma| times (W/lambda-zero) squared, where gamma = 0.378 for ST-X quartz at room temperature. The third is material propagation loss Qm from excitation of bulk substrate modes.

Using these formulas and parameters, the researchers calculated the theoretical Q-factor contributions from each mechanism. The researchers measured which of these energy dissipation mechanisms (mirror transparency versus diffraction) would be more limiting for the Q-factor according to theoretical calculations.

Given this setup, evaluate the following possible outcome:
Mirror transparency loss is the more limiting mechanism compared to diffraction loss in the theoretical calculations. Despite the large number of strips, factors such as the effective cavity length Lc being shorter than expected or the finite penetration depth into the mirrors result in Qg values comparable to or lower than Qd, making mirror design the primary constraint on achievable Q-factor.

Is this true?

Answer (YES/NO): NO